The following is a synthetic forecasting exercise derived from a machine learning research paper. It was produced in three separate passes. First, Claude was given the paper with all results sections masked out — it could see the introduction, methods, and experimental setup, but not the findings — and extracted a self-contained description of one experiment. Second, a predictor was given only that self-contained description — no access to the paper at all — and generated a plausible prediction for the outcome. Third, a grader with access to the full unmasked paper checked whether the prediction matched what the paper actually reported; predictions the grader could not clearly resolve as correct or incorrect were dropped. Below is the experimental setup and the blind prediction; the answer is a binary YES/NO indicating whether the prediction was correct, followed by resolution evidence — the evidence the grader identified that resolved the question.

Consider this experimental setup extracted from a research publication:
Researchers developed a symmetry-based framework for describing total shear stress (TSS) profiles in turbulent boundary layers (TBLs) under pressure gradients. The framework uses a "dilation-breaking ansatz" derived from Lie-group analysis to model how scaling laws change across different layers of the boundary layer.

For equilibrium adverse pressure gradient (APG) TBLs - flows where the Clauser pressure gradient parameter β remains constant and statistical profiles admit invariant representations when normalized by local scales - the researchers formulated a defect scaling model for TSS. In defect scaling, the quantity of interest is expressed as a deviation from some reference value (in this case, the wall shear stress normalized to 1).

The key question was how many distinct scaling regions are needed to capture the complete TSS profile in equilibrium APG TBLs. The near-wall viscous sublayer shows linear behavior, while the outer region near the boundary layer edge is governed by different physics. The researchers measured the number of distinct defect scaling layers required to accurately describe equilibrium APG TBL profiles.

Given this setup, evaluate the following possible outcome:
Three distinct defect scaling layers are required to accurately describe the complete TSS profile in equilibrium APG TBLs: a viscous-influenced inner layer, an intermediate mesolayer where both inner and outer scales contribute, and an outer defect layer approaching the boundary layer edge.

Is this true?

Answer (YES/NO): NO